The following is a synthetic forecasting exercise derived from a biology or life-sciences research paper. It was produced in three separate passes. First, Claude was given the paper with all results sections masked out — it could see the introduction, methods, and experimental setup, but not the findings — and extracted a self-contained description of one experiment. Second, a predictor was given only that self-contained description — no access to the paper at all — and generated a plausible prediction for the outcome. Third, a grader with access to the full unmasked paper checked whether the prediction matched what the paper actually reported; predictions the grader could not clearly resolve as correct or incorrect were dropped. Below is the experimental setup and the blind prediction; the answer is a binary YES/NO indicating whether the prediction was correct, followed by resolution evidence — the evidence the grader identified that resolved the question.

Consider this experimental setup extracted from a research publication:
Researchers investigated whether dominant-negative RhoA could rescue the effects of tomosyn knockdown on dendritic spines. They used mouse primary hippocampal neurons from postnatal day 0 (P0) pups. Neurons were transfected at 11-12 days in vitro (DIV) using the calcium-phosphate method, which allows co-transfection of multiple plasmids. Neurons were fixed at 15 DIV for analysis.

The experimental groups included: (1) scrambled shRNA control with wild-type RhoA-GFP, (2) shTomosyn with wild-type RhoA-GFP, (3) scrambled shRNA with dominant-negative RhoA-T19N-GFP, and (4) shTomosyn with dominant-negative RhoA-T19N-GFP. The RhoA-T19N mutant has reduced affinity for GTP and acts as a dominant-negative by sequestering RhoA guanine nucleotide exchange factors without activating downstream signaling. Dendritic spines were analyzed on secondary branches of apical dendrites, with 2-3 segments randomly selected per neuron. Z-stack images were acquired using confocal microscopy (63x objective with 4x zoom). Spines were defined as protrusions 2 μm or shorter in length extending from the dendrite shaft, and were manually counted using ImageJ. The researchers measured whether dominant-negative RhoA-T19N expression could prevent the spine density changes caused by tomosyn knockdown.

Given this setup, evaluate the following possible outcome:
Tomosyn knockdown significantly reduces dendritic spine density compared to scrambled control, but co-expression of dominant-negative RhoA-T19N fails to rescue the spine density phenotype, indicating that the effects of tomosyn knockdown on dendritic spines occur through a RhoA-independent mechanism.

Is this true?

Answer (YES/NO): NO